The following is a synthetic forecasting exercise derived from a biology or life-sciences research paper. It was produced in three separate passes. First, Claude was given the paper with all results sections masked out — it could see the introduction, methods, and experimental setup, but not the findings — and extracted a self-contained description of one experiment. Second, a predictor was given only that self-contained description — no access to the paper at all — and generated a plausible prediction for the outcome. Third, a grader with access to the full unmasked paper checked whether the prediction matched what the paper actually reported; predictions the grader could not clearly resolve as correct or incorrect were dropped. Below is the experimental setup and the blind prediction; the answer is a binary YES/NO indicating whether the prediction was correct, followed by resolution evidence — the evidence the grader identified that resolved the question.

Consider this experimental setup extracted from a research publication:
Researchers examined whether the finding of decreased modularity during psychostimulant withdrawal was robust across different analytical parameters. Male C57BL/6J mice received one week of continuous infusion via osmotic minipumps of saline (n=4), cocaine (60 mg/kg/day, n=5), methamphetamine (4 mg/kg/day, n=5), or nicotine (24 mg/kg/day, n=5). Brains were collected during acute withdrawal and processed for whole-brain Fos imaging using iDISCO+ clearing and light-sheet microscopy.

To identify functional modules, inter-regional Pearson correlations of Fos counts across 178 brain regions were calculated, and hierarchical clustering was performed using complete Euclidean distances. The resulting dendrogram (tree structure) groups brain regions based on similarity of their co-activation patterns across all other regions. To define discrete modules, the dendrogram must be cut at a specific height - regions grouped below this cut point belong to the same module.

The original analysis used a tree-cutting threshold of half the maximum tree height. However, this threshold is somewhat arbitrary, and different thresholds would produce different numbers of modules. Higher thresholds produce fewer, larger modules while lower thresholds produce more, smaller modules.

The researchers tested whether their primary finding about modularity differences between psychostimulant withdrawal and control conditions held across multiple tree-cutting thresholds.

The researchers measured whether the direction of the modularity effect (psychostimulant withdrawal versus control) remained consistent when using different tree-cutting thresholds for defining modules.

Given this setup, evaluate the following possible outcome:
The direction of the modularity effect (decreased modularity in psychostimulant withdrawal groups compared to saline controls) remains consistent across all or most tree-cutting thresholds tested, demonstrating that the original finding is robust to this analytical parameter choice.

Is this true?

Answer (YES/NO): YES